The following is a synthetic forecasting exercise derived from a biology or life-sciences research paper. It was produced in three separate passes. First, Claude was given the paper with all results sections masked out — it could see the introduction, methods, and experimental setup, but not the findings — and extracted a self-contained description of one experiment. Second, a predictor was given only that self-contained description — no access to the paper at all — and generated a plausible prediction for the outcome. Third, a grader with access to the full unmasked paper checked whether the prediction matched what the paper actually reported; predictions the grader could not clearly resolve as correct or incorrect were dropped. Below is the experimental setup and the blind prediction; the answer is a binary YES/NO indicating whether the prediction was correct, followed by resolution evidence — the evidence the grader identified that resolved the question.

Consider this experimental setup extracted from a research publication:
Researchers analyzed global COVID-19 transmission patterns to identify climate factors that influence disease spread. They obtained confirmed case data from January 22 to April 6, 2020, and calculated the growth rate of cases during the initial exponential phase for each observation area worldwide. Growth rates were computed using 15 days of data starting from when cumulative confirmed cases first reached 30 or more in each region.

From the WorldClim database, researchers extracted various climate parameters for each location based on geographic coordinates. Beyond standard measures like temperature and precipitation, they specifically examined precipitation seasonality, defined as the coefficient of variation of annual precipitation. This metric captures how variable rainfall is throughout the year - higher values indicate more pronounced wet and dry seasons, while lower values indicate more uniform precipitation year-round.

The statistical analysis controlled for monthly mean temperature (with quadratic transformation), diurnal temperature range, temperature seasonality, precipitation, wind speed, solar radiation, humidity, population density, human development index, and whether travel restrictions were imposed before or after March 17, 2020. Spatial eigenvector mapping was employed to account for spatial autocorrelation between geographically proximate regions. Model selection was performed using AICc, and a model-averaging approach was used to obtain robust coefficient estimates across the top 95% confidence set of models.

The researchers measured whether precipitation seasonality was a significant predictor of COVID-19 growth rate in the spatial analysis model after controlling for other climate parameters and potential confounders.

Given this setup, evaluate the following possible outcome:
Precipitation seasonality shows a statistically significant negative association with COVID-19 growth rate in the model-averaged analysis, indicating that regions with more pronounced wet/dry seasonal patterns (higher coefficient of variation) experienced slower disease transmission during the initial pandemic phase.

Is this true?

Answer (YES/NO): YES